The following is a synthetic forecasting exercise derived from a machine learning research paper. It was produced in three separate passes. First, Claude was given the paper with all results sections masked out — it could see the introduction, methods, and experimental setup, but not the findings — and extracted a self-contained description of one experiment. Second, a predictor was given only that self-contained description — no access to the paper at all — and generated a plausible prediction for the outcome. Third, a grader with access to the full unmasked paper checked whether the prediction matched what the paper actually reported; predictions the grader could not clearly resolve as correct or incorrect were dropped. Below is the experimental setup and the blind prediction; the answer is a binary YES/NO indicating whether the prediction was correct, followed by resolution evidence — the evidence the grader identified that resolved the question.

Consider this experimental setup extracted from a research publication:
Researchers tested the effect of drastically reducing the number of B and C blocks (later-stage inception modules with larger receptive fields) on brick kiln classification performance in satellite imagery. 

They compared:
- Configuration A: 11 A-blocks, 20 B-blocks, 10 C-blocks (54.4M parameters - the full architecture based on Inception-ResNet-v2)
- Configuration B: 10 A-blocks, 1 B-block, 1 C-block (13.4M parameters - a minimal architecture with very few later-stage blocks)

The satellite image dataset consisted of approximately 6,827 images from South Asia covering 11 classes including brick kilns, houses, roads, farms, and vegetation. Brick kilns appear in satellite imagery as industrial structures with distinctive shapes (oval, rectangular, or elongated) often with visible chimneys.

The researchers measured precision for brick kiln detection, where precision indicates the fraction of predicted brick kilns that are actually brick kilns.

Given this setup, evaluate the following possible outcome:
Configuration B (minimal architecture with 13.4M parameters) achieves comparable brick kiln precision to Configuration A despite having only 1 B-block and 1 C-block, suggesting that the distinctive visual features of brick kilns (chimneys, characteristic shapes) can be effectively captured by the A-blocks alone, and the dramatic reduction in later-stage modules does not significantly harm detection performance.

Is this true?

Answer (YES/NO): NO